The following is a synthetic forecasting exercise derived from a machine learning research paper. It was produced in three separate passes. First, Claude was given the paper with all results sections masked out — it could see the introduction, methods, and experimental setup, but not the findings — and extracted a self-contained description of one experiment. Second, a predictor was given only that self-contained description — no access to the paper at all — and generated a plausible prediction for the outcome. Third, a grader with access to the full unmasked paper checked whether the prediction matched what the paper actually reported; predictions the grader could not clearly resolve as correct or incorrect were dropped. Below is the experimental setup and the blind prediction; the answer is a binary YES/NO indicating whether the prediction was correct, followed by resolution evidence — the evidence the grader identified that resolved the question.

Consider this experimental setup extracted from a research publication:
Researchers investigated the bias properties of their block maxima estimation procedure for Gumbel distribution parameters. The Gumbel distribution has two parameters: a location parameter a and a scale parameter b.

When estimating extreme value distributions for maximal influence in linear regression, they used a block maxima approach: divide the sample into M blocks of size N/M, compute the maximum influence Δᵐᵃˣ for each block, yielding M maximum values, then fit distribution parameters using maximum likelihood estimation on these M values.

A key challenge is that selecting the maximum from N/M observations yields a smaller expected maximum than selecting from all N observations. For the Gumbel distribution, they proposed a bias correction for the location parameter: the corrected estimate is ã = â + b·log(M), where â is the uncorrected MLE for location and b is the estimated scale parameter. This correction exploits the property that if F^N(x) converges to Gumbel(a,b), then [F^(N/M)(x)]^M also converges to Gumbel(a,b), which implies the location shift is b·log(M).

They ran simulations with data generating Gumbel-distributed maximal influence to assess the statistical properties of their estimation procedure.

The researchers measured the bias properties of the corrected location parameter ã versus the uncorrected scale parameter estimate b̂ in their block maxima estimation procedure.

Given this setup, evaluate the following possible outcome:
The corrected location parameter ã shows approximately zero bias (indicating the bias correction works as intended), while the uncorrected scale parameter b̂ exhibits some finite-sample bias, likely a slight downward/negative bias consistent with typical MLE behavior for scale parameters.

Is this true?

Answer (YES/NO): YES